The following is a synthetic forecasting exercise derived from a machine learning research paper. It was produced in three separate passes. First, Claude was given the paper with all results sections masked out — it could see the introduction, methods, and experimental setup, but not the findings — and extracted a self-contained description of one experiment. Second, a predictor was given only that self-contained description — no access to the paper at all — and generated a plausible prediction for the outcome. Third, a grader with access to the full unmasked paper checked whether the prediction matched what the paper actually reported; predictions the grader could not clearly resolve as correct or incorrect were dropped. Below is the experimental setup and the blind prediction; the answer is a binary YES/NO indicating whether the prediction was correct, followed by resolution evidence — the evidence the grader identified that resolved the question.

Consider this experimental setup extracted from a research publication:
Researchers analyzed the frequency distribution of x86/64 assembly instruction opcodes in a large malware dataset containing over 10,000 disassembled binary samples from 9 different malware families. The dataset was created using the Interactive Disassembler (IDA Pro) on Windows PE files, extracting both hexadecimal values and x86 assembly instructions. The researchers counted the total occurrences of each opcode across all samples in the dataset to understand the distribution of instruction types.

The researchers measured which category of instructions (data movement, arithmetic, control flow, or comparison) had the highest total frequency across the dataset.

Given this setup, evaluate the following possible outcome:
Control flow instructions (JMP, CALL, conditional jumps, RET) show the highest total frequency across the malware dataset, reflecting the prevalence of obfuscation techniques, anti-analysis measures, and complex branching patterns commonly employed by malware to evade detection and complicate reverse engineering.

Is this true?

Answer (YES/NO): NO